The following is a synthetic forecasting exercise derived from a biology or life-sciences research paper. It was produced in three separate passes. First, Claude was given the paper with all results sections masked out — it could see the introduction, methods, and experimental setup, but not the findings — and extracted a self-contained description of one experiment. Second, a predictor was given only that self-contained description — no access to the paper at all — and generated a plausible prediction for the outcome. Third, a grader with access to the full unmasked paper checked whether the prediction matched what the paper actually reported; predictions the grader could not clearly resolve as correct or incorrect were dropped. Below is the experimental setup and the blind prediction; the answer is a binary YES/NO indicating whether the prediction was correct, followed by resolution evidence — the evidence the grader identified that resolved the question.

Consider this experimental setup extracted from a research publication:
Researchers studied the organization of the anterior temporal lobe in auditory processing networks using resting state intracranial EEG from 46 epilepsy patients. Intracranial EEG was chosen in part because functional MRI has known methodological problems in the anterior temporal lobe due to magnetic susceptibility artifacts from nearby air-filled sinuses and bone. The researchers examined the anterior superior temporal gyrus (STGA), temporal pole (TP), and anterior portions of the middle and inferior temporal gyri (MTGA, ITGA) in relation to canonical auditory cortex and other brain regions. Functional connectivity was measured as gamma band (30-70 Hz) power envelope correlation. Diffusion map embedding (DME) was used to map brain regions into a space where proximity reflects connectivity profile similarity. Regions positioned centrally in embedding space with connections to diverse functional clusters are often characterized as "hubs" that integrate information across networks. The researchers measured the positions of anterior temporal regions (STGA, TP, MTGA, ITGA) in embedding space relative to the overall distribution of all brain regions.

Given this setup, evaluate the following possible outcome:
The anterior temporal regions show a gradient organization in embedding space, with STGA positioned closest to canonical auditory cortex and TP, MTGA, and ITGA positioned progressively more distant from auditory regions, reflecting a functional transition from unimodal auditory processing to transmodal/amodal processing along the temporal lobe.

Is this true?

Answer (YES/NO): NO